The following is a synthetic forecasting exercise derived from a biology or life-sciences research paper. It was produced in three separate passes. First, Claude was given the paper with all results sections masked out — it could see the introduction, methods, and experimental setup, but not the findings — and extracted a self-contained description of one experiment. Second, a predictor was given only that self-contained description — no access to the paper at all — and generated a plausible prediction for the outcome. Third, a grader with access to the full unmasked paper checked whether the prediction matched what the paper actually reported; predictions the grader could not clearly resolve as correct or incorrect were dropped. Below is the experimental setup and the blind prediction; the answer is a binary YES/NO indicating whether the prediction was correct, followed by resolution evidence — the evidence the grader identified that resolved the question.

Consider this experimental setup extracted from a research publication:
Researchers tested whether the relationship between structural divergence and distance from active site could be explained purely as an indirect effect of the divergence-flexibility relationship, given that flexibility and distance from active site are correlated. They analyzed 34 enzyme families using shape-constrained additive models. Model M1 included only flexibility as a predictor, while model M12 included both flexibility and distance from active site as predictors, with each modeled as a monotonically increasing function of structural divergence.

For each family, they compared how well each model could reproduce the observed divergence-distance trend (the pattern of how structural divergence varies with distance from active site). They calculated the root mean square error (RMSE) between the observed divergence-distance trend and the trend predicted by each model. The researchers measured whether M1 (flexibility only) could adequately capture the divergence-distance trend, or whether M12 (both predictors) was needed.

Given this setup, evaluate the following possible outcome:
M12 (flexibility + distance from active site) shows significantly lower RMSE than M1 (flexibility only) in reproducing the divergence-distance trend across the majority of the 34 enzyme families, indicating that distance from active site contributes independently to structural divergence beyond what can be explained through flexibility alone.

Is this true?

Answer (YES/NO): YES